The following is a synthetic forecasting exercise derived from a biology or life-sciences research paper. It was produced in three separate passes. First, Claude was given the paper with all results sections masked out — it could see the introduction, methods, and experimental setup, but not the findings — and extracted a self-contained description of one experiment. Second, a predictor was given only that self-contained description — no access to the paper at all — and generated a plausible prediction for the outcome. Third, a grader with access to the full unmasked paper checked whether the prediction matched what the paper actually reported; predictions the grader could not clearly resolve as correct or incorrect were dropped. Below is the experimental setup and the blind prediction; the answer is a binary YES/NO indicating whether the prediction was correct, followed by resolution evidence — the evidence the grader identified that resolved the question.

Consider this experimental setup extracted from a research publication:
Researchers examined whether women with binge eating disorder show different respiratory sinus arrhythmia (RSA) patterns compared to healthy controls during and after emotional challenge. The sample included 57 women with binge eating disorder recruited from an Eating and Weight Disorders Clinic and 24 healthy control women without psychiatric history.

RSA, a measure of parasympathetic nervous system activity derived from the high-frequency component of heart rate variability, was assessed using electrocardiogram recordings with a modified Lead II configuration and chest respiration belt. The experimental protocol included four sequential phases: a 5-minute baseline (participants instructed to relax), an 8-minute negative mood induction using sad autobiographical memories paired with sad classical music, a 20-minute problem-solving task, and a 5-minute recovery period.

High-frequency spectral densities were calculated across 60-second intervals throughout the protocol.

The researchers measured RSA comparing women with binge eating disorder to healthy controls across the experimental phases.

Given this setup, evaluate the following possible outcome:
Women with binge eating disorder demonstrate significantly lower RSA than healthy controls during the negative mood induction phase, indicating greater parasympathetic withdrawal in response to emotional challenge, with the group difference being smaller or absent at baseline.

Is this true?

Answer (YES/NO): NO